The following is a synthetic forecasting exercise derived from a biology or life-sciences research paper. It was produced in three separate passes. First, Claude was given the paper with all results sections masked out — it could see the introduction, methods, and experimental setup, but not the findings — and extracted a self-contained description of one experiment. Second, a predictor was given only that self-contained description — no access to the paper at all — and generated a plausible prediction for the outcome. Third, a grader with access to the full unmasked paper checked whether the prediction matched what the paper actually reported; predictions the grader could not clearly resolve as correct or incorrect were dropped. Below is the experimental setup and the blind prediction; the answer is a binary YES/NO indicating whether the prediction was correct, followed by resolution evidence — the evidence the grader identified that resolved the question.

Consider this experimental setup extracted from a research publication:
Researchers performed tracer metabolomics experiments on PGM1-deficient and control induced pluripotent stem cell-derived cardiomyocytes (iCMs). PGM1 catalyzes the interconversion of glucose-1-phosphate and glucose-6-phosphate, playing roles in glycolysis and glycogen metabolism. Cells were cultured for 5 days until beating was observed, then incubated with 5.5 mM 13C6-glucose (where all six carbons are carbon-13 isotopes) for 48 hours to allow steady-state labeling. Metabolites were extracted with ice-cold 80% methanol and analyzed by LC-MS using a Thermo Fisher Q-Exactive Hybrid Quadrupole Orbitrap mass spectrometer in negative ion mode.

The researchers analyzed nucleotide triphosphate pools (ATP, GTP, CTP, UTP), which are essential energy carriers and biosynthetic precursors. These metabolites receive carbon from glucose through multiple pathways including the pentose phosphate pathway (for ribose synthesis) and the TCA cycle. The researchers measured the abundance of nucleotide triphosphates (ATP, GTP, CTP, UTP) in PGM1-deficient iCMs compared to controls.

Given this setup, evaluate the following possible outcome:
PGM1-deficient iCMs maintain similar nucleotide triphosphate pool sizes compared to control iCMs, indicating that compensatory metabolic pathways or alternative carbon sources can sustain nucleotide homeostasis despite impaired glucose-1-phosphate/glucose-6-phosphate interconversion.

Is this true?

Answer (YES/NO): NO